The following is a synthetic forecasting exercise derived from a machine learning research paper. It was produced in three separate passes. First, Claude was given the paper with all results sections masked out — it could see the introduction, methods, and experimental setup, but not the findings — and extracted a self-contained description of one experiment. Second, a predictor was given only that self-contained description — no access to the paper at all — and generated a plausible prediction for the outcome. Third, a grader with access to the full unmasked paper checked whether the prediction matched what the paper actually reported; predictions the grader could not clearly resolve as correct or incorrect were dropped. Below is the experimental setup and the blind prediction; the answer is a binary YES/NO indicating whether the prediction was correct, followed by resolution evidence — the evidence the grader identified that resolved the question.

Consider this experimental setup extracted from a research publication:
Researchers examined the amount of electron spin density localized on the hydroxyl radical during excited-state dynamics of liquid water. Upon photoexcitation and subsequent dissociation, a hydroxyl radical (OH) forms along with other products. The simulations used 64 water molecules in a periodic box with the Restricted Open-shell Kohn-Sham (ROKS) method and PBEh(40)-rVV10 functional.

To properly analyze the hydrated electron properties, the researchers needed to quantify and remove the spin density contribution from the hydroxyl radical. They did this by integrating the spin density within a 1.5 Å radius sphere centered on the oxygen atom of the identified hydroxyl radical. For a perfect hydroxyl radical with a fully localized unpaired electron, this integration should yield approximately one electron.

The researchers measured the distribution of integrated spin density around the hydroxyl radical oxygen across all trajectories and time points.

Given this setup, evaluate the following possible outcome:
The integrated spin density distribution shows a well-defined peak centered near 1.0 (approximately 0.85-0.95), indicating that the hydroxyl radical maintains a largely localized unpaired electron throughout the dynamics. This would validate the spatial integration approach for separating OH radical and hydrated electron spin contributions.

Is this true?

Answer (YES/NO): YES